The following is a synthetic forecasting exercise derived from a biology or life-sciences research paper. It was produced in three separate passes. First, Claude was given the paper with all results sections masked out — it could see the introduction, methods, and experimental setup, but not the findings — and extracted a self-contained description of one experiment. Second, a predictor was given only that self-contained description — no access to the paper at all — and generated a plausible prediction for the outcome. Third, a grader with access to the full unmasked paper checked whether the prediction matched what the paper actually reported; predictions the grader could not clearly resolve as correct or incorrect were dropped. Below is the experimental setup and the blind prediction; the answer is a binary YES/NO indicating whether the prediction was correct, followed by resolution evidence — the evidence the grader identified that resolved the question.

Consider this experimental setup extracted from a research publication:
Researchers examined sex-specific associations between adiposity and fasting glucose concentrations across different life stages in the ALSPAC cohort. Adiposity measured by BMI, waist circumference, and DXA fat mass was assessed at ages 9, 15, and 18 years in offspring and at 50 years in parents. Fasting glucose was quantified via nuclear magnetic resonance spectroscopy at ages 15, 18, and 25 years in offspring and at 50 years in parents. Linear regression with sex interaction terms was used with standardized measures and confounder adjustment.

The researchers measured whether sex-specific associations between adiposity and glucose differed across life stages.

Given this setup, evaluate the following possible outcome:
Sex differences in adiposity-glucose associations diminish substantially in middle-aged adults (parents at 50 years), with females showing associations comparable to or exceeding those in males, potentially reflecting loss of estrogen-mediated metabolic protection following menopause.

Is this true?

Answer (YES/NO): NO